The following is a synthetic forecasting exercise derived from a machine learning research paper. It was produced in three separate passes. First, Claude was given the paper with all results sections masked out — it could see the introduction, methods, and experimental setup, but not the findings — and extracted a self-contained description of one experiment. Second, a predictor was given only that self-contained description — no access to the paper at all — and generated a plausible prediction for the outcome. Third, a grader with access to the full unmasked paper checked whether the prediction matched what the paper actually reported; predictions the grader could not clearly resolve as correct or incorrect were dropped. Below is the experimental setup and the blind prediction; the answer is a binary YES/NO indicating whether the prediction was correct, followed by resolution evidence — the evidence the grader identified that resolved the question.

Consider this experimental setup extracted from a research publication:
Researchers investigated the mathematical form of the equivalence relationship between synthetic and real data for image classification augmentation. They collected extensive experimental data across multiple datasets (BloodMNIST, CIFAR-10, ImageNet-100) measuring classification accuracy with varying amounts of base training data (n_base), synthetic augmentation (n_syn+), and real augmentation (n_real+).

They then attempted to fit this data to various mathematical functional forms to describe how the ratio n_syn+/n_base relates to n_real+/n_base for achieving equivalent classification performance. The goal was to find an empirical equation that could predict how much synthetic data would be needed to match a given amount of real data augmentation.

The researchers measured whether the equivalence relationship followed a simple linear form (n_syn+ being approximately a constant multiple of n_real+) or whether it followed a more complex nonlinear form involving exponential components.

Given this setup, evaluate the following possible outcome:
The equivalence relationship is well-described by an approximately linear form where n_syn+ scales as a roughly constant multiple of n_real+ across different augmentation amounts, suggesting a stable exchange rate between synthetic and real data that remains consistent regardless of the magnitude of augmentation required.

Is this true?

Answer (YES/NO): NO